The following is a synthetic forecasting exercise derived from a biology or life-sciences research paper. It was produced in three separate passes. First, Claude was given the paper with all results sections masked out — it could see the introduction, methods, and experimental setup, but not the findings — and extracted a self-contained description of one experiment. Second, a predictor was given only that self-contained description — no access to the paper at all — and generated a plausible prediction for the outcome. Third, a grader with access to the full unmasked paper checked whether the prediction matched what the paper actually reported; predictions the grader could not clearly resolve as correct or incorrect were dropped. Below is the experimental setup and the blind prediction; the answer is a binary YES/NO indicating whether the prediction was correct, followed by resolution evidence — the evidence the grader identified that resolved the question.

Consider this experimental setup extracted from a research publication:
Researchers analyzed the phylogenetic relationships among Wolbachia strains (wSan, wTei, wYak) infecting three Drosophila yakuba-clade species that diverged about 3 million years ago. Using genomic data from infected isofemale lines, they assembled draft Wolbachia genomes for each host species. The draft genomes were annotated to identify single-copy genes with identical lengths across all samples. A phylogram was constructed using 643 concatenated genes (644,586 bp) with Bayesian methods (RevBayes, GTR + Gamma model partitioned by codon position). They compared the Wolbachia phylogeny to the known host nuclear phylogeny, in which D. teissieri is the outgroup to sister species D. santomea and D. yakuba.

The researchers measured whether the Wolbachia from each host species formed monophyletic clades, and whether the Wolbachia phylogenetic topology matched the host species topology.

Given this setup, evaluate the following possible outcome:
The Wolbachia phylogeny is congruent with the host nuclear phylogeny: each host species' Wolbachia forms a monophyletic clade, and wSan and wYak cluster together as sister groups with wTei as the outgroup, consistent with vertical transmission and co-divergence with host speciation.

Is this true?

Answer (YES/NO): NO